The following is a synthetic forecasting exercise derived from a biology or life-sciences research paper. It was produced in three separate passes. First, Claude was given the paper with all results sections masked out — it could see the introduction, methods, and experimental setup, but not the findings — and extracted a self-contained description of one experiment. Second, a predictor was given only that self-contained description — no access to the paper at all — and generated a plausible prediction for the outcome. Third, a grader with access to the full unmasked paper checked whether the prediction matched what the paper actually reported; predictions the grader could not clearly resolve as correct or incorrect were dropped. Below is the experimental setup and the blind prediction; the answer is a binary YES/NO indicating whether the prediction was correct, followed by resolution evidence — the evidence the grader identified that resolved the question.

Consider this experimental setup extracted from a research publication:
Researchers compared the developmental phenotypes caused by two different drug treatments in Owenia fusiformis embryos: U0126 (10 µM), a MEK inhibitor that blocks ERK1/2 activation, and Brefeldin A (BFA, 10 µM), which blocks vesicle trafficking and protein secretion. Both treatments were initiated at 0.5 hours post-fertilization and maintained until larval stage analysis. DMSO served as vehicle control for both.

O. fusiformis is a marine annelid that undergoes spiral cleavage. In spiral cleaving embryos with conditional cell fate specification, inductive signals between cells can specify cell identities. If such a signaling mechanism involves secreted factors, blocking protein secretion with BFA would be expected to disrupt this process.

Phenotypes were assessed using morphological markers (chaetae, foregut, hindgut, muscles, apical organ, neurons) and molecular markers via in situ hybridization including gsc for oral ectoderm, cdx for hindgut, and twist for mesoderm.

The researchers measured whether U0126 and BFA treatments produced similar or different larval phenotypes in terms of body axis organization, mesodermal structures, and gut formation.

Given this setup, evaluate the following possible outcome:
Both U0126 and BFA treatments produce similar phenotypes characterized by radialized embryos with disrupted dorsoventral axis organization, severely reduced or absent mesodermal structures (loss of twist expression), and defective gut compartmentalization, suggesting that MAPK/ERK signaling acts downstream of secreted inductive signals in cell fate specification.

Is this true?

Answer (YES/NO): YES